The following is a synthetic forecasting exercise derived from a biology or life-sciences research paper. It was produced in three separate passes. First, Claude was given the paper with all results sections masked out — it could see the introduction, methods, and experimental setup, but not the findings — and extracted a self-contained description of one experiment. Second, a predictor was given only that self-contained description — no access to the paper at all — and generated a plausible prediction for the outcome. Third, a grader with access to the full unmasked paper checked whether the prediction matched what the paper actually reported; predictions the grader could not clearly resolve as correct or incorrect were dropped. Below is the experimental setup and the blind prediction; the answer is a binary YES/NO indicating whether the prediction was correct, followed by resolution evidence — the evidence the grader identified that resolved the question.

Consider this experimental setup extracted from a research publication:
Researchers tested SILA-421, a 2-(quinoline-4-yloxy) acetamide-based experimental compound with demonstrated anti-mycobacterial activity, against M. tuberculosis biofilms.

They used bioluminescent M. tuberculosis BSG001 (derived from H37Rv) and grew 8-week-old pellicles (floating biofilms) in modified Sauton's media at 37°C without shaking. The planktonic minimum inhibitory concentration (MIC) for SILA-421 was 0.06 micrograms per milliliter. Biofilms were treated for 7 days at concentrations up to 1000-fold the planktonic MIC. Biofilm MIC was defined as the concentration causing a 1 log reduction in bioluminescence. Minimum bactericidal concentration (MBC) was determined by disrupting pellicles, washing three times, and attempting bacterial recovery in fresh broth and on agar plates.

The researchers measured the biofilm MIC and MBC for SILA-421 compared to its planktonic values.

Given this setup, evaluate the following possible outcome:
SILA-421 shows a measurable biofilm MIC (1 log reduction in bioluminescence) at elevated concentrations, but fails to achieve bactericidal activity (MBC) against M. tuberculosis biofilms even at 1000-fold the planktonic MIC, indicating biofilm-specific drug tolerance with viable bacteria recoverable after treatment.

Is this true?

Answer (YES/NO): NO